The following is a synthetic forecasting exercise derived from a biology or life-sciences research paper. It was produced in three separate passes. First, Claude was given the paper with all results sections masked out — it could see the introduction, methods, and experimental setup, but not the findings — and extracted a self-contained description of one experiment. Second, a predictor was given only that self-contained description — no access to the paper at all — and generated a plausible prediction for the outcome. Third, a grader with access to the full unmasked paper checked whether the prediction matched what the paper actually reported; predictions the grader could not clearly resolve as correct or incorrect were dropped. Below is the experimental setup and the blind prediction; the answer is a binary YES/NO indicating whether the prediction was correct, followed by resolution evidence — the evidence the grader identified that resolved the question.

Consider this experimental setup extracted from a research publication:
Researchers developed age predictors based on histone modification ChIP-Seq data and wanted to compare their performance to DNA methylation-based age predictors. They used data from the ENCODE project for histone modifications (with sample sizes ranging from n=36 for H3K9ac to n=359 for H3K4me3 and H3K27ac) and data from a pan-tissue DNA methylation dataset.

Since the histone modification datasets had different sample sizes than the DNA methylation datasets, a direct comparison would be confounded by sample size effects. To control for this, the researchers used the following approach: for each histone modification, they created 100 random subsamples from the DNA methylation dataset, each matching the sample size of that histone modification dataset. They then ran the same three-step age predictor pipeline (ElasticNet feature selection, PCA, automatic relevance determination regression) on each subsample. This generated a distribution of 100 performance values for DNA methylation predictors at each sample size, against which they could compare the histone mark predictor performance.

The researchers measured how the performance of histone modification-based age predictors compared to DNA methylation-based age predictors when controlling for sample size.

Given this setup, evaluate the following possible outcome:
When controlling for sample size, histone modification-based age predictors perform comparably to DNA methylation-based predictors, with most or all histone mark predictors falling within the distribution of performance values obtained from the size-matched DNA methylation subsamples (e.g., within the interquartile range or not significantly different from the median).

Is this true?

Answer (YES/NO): NO